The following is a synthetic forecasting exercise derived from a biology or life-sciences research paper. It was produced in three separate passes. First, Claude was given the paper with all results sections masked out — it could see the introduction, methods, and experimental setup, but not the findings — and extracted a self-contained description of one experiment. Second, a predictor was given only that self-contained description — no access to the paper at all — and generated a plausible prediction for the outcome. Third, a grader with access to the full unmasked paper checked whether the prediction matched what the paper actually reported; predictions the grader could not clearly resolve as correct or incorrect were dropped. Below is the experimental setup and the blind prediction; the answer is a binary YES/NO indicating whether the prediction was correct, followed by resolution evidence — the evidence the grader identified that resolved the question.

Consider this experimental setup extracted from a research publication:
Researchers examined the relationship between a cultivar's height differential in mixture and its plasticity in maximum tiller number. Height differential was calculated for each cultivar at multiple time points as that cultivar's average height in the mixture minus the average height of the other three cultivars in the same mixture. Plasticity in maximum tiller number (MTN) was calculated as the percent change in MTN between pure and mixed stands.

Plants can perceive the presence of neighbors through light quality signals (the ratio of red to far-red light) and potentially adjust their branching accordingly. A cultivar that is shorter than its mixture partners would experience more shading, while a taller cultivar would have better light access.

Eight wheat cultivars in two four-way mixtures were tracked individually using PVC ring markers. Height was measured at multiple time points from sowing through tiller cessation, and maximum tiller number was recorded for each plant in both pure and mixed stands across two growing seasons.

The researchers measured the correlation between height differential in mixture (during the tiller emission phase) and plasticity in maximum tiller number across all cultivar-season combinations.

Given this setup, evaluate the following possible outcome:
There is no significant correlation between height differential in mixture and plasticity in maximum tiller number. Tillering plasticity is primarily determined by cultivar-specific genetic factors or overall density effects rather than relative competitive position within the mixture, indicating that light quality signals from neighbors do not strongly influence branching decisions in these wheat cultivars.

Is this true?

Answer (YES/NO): NO